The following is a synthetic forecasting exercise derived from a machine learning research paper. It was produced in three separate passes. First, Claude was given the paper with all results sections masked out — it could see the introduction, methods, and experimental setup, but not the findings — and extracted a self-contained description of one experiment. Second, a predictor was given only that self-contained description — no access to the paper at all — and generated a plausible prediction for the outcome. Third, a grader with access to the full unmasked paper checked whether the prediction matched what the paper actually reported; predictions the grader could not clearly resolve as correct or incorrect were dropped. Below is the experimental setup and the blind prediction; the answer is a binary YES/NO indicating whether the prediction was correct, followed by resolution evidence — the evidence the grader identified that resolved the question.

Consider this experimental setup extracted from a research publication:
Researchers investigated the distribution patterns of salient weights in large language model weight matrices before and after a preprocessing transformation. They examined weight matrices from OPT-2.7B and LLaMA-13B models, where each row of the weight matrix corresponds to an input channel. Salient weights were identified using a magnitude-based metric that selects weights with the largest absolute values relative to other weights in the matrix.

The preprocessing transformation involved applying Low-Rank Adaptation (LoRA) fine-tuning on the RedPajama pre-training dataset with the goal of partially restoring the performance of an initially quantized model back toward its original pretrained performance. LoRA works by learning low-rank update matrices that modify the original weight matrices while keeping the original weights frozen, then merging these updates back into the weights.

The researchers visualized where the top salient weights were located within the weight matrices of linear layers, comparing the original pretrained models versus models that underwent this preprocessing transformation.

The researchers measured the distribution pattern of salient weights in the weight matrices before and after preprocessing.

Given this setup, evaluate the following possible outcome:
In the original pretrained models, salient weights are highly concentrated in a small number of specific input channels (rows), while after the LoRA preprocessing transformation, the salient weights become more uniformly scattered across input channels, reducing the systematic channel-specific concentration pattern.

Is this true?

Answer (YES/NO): NO